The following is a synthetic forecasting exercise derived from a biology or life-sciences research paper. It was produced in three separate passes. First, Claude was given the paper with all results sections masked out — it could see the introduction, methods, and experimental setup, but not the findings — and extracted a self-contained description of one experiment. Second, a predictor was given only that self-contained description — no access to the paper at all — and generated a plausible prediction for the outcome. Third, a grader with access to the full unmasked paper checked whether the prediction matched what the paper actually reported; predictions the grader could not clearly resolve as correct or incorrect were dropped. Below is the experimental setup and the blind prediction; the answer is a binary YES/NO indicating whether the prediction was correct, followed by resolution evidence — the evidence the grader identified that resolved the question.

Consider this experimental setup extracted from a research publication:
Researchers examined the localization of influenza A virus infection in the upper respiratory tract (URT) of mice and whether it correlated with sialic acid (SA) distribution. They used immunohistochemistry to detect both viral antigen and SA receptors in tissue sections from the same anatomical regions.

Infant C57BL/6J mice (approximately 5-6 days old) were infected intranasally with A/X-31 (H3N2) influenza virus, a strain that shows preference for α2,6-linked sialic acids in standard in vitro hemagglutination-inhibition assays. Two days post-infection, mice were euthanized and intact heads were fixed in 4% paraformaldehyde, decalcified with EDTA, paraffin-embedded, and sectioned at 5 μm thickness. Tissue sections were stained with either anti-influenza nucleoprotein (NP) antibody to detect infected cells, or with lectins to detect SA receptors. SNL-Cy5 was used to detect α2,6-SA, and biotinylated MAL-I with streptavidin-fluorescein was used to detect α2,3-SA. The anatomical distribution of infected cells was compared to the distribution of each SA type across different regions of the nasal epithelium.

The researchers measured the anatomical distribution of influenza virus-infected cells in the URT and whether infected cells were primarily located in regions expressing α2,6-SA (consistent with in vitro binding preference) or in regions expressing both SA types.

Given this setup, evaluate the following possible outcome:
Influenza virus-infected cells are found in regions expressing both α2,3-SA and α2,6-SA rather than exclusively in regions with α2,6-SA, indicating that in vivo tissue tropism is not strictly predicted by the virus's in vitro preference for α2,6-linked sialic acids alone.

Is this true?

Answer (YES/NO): YES